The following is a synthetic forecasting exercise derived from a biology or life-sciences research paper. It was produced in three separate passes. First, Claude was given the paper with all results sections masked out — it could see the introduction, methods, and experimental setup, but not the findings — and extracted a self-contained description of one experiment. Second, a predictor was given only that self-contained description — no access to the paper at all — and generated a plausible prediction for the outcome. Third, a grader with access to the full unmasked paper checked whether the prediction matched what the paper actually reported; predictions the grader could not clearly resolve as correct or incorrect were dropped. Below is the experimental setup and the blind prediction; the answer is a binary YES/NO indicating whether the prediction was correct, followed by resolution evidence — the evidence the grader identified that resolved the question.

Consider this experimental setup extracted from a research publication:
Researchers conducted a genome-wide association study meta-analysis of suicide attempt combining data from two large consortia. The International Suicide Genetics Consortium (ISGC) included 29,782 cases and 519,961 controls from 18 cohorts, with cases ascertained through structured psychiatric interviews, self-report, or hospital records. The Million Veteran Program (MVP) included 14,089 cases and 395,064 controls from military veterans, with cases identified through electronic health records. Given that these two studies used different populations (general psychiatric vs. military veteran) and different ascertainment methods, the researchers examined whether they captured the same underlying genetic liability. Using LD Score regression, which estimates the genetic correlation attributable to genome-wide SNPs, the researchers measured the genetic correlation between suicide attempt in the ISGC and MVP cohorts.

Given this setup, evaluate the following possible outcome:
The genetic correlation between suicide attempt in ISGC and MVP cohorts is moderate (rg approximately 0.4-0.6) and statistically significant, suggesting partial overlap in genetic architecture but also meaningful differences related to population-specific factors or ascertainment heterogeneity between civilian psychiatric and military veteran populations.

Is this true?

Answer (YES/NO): NO